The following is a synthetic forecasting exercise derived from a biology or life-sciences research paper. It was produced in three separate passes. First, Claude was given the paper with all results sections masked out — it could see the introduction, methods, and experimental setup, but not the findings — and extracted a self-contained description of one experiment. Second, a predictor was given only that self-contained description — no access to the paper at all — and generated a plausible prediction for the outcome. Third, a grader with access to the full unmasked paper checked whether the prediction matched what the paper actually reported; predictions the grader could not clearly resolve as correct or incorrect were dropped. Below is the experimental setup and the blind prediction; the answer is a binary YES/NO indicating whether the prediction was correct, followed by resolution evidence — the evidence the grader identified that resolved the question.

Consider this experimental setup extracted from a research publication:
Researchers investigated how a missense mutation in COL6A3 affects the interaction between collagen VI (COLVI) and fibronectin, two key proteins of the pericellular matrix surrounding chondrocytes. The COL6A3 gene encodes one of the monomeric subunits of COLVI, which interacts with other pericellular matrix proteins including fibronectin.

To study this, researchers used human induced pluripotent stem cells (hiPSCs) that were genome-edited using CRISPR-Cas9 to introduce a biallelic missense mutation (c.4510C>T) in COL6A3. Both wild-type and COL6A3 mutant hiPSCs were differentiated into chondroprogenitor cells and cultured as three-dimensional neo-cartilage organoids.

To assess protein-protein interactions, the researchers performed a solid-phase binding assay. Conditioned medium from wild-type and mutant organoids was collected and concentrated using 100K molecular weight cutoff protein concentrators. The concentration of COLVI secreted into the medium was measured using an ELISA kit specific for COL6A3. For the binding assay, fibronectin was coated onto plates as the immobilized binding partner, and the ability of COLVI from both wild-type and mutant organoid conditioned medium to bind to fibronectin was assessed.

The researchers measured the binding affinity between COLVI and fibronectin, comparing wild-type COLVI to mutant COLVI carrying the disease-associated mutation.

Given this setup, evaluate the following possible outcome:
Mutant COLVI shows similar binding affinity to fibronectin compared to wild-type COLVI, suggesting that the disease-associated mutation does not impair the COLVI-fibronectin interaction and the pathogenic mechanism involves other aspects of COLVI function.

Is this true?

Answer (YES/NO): NO